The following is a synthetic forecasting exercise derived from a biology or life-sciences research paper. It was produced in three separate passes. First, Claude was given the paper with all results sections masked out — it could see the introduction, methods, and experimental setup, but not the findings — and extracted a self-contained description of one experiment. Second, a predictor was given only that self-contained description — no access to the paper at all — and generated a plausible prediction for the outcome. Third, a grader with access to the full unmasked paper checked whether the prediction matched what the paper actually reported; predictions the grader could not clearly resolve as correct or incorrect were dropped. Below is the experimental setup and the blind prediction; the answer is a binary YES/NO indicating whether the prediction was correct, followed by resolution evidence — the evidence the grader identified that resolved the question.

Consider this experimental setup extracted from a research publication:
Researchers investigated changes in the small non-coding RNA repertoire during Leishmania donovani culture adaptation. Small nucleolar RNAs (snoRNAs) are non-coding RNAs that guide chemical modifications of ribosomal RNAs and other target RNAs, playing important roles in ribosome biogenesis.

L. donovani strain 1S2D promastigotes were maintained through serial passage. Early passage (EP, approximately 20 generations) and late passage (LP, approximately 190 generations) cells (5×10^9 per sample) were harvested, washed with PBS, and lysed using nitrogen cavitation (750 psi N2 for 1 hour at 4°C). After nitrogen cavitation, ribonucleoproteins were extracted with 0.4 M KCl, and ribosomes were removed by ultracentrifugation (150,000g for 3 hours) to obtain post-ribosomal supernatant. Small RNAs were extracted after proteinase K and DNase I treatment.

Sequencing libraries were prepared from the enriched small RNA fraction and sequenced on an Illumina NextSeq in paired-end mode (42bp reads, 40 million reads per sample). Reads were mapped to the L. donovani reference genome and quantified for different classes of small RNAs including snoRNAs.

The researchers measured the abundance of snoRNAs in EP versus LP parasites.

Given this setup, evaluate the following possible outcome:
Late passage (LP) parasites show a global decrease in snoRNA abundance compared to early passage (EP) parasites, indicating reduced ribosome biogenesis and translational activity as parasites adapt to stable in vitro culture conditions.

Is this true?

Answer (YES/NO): NO